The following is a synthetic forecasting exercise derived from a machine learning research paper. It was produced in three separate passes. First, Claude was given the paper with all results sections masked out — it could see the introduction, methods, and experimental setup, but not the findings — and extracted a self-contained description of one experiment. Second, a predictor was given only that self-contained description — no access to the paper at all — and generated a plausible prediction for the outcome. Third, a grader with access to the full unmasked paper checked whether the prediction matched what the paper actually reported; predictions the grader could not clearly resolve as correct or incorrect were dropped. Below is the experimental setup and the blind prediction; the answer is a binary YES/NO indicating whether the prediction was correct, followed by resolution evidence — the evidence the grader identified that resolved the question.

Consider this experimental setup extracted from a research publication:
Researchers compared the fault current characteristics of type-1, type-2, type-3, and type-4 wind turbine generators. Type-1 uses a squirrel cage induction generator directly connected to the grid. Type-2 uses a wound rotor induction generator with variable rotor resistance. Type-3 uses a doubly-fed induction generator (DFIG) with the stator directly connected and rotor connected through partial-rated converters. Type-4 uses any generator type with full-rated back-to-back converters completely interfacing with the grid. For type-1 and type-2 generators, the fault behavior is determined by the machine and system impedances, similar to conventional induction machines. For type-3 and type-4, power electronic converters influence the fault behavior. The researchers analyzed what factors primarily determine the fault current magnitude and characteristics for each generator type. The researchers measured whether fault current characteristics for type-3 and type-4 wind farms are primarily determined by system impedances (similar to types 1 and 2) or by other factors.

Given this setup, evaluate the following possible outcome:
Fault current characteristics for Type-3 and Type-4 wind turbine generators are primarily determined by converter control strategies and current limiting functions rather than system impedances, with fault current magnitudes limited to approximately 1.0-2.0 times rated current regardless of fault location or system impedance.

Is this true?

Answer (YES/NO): NO